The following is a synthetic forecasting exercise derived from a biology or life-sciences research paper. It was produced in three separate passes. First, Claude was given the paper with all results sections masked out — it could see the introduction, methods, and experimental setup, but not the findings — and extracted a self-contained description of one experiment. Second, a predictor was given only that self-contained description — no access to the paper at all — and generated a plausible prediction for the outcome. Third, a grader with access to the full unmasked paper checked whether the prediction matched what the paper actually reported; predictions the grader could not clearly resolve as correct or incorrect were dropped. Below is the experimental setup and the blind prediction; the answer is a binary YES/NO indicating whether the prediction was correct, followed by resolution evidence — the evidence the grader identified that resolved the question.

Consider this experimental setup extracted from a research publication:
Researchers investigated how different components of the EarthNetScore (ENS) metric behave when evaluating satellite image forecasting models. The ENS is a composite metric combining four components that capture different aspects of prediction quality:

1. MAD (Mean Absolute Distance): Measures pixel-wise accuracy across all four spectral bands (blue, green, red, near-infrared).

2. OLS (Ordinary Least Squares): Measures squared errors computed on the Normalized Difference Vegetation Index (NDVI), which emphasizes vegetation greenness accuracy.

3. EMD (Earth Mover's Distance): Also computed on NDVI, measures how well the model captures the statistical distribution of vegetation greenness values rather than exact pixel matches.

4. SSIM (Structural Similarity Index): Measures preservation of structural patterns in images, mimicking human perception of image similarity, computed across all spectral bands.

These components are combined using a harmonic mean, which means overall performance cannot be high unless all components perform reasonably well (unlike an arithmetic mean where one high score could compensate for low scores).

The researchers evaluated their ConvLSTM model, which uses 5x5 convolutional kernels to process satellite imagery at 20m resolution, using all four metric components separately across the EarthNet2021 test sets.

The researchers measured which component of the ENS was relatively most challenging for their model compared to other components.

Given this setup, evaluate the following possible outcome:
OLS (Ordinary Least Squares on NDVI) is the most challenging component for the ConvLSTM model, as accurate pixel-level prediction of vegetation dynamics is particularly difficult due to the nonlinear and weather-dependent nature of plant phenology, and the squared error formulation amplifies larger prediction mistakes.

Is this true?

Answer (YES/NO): NO